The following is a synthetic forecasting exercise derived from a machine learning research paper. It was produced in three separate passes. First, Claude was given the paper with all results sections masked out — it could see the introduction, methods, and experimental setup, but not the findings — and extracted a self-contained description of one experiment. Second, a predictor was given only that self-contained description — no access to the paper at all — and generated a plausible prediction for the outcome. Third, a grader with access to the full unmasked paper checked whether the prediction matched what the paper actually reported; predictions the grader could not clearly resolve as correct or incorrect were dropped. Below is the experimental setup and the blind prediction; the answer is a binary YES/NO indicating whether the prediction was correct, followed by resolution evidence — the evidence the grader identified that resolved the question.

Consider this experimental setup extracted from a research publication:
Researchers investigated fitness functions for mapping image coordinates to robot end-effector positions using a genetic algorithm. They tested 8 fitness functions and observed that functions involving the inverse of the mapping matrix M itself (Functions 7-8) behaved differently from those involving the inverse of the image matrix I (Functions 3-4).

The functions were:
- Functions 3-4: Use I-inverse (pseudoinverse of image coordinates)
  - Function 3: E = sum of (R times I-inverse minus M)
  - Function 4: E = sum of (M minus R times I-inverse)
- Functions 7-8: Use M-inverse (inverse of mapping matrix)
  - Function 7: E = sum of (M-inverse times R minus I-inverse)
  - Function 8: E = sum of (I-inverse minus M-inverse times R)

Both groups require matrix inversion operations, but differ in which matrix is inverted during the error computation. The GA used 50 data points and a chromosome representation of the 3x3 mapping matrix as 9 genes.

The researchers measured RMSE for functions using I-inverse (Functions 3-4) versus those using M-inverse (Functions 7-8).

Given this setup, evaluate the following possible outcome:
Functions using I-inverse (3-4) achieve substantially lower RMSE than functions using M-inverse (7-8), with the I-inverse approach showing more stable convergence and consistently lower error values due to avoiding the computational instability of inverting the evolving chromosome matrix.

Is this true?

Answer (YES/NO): NO